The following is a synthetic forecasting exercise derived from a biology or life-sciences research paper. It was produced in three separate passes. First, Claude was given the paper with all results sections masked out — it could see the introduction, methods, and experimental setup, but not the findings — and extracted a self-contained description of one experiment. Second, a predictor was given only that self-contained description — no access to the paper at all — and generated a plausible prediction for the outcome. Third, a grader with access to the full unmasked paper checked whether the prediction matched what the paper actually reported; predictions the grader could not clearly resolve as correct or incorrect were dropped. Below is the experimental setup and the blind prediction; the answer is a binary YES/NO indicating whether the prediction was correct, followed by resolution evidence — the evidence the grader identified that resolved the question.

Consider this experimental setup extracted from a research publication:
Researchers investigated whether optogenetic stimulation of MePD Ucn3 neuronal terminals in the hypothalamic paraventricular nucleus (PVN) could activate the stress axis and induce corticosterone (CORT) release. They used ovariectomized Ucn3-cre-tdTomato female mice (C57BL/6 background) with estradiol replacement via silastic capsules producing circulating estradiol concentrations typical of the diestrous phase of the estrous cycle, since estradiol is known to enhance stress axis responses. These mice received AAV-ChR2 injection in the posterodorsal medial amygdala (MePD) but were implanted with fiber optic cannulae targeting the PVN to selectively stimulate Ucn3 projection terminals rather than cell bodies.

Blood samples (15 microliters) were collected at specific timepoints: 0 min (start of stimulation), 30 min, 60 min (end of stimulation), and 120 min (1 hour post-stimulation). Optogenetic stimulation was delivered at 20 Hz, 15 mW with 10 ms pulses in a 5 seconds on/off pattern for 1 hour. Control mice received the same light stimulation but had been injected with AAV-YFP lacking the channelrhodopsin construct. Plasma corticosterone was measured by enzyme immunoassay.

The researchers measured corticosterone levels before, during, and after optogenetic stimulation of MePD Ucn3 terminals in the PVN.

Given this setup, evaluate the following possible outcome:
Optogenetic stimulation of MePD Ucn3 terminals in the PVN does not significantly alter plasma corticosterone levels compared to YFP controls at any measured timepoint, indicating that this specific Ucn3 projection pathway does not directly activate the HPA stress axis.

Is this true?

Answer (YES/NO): NO